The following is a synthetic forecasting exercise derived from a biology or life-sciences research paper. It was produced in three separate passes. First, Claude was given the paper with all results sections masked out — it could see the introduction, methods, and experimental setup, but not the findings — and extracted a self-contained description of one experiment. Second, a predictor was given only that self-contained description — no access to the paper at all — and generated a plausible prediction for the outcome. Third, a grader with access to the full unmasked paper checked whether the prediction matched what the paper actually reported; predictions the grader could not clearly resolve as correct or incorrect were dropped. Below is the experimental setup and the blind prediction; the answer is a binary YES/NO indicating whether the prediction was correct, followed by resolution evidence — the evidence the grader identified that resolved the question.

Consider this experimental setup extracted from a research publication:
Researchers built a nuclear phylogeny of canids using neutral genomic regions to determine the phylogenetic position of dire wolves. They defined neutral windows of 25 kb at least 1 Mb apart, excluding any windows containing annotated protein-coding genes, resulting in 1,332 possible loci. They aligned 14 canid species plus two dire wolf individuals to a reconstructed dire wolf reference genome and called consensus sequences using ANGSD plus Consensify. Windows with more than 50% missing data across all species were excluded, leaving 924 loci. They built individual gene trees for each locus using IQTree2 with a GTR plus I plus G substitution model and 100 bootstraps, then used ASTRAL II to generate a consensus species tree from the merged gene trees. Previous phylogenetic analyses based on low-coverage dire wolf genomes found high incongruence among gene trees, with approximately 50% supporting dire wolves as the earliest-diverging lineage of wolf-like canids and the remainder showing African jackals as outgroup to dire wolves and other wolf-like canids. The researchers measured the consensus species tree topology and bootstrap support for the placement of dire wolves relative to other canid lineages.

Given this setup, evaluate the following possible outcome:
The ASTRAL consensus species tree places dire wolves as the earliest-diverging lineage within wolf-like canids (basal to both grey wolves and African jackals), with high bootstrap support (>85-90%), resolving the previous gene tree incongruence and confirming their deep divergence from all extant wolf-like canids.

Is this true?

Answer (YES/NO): NO